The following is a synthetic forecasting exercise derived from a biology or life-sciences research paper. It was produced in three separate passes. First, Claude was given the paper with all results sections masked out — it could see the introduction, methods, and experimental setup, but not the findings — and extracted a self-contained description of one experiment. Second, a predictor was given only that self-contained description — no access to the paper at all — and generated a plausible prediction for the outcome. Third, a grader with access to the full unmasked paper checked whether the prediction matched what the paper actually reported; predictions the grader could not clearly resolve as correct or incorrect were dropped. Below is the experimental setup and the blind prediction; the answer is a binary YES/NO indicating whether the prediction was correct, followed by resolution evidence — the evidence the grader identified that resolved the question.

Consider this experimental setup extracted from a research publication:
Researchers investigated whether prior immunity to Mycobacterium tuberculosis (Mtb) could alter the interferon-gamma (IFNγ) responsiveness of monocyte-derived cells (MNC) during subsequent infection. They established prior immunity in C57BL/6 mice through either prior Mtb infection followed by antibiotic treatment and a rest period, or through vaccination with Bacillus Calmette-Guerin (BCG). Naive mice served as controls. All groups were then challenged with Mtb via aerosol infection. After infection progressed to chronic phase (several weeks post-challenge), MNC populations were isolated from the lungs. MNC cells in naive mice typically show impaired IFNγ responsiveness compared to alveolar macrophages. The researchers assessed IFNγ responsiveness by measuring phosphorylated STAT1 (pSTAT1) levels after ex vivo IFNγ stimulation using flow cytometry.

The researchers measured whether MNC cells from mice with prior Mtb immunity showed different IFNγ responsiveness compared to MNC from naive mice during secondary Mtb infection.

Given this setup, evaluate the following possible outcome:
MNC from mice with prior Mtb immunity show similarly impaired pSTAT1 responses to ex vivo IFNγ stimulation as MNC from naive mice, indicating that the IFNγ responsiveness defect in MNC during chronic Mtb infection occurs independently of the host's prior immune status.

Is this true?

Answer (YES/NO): NO